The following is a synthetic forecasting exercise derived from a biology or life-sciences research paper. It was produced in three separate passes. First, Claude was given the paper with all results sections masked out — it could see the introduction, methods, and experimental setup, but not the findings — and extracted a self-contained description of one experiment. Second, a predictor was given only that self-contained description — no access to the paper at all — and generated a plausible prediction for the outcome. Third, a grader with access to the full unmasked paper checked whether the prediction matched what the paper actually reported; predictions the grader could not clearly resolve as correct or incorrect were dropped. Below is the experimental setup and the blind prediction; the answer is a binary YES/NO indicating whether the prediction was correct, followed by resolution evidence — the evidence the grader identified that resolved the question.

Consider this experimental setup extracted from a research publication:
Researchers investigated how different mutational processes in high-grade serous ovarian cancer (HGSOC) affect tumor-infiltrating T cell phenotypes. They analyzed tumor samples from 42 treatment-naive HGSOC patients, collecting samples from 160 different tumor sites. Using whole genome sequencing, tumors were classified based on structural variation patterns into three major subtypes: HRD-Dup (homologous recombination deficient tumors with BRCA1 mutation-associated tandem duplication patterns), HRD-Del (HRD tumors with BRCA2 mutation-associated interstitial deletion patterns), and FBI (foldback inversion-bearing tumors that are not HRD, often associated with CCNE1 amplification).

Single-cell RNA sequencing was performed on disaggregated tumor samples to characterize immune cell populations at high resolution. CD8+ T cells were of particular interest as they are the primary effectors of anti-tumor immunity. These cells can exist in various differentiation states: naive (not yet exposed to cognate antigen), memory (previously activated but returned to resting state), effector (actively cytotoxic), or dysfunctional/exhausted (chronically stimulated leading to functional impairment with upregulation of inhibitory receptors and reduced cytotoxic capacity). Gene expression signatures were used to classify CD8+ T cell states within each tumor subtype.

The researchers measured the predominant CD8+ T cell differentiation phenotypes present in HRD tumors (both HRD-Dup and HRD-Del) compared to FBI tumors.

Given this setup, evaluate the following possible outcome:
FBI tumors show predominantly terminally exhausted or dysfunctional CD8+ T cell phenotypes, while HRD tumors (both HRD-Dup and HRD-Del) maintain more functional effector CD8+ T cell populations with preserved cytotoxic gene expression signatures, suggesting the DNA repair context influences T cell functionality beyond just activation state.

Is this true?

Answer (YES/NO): NO